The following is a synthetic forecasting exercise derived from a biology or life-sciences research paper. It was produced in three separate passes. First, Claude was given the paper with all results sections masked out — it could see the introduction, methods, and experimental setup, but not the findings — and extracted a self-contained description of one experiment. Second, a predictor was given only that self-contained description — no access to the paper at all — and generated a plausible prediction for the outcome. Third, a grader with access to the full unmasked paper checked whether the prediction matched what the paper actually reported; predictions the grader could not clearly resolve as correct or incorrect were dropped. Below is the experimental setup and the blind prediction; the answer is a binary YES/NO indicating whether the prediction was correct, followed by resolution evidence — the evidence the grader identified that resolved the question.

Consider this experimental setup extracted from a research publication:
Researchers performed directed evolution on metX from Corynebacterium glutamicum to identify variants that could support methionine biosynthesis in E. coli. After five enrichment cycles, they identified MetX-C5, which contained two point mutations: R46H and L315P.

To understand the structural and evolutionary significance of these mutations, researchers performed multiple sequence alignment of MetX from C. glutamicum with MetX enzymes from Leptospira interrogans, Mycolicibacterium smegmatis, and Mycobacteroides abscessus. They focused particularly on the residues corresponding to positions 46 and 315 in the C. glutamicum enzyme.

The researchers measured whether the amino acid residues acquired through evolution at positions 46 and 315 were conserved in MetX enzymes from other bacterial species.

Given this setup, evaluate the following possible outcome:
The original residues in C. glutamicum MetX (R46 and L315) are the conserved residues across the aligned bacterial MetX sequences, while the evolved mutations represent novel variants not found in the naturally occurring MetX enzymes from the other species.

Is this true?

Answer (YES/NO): NO